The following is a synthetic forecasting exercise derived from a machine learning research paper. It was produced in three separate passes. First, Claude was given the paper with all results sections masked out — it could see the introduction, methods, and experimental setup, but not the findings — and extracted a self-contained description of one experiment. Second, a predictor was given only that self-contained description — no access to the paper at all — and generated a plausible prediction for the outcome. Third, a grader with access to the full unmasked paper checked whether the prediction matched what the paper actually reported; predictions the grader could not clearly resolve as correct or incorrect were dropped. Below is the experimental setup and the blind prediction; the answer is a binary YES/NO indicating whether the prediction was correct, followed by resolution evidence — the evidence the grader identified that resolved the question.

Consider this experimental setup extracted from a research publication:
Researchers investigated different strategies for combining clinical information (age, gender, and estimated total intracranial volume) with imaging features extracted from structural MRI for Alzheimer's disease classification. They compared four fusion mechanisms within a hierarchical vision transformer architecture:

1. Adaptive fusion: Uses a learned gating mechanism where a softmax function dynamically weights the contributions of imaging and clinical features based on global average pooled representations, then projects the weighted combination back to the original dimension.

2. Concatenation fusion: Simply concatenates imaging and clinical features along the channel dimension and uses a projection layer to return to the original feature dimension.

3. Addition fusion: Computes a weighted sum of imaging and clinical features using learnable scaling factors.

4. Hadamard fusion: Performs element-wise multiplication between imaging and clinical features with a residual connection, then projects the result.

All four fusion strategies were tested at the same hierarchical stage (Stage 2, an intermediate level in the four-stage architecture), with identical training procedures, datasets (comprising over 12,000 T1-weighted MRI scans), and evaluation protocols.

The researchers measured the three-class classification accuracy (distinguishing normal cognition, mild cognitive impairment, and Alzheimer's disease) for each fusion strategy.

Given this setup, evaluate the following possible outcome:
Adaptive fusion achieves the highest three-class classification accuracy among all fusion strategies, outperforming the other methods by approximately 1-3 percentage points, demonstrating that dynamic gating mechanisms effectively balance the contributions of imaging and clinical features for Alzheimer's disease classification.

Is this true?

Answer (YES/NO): YES